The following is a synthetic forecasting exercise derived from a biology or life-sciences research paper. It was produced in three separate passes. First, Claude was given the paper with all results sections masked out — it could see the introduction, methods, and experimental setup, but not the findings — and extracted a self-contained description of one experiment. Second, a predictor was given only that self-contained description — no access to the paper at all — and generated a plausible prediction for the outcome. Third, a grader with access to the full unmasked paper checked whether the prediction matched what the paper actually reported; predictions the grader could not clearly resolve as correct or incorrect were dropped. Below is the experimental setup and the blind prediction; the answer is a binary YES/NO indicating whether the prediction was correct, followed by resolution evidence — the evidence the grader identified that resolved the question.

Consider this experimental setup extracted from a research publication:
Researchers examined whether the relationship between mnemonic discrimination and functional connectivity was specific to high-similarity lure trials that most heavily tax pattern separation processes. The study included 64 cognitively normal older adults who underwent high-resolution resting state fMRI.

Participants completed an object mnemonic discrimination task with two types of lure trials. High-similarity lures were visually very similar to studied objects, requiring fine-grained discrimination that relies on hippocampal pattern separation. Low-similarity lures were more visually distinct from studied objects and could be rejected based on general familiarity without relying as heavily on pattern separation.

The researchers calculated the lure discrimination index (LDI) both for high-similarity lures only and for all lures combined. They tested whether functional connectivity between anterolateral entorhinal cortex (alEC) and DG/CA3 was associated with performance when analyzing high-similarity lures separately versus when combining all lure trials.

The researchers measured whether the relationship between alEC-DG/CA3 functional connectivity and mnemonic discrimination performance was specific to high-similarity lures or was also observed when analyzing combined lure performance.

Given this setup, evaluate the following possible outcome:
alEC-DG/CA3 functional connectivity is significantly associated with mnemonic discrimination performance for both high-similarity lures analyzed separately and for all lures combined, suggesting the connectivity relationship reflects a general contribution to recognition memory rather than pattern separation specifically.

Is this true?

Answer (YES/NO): NO